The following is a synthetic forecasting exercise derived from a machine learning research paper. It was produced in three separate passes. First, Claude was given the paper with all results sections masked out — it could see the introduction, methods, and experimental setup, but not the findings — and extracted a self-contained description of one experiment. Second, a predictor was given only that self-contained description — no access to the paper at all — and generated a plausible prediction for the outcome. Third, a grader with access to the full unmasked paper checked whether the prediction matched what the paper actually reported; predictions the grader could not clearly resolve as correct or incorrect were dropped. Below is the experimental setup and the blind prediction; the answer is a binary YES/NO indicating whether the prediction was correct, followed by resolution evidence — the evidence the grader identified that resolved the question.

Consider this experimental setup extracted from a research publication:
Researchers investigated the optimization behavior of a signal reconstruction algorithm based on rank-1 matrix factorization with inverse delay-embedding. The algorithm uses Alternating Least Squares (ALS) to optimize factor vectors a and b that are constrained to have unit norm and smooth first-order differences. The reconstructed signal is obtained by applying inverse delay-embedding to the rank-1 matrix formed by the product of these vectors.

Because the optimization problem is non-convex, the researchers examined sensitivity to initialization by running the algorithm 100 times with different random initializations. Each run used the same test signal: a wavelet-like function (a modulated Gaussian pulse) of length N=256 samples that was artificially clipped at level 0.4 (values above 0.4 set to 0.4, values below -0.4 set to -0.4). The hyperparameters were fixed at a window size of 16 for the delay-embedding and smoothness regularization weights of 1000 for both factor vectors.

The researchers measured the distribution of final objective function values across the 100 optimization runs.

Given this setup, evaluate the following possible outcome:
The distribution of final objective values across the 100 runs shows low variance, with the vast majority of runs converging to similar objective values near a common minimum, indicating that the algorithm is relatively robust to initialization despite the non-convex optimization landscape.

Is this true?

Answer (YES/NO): NO